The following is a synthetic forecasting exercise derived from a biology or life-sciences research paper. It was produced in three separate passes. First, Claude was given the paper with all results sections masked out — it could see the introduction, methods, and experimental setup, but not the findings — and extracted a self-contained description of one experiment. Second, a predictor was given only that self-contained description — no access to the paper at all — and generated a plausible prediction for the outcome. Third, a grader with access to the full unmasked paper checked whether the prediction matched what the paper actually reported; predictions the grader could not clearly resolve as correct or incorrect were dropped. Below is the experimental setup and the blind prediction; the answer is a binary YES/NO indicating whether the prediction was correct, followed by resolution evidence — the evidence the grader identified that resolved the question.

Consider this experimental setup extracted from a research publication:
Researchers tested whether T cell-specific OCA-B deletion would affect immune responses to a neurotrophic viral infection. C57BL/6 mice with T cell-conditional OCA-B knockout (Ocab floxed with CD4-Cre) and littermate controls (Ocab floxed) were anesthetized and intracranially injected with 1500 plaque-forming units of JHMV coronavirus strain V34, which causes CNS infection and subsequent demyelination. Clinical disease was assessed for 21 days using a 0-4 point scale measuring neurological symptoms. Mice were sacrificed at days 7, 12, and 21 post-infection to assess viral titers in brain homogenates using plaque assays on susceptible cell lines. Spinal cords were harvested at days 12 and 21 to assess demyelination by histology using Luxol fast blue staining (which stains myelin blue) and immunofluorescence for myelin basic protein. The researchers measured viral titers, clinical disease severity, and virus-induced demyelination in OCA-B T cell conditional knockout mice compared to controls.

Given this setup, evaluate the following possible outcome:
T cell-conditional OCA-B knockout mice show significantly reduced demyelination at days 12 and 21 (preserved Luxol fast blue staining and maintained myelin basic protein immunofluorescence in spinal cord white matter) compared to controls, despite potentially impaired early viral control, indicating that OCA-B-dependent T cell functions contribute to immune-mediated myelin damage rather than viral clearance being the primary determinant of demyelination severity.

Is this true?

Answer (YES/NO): NO